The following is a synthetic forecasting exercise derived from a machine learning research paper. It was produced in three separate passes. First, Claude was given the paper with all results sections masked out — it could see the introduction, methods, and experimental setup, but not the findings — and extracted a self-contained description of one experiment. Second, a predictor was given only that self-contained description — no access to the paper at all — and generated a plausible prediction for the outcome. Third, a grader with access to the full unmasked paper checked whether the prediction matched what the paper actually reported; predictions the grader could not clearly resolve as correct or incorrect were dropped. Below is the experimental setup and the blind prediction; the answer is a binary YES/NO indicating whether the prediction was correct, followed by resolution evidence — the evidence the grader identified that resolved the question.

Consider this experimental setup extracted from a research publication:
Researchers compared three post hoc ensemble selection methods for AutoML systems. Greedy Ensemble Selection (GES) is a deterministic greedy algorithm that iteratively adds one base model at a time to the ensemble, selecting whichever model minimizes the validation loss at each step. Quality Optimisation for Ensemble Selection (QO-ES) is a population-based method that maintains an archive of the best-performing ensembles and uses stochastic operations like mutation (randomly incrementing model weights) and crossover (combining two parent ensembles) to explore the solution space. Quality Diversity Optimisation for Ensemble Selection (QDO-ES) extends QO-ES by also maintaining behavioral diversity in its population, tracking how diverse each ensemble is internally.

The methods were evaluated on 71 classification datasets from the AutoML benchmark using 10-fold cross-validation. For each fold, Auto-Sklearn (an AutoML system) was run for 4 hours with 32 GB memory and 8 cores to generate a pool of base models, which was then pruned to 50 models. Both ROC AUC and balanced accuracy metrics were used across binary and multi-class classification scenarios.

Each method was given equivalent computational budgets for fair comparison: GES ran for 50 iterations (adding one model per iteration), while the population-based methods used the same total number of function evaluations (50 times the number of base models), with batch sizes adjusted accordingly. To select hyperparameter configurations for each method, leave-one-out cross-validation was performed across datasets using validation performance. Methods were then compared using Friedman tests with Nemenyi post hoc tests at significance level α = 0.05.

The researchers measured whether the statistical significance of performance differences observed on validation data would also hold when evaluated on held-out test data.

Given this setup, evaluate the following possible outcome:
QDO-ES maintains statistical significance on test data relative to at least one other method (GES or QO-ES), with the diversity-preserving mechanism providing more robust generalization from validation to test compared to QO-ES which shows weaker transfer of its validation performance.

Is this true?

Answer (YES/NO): NO